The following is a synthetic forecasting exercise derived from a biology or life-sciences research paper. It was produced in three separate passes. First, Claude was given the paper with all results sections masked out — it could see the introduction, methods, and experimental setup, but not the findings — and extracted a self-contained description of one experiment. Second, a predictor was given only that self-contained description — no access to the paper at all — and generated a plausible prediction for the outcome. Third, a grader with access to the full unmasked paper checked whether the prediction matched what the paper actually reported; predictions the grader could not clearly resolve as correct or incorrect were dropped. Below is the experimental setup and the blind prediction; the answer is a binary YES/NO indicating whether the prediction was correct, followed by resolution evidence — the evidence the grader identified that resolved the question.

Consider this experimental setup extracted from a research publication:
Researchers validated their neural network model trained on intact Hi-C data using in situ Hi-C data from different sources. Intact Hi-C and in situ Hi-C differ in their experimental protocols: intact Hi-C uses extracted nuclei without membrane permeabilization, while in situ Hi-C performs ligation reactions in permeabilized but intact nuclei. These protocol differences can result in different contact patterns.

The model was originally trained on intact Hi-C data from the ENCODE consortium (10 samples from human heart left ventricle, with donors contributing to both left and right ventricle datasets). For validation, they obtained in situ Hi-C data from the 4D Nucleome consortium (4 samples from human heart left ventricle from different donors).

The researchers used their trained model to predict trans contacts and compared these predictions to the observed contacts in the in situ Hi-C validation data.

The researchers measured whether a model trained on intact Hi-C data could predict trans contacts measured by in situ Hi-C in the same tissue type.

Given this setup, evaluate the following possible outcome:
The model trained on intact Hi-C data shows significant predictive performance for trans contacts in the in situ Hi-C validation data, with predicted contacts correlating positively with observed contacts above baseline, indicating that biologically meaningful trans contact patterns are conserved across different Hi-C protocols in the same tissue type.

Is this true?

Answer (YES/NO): YES